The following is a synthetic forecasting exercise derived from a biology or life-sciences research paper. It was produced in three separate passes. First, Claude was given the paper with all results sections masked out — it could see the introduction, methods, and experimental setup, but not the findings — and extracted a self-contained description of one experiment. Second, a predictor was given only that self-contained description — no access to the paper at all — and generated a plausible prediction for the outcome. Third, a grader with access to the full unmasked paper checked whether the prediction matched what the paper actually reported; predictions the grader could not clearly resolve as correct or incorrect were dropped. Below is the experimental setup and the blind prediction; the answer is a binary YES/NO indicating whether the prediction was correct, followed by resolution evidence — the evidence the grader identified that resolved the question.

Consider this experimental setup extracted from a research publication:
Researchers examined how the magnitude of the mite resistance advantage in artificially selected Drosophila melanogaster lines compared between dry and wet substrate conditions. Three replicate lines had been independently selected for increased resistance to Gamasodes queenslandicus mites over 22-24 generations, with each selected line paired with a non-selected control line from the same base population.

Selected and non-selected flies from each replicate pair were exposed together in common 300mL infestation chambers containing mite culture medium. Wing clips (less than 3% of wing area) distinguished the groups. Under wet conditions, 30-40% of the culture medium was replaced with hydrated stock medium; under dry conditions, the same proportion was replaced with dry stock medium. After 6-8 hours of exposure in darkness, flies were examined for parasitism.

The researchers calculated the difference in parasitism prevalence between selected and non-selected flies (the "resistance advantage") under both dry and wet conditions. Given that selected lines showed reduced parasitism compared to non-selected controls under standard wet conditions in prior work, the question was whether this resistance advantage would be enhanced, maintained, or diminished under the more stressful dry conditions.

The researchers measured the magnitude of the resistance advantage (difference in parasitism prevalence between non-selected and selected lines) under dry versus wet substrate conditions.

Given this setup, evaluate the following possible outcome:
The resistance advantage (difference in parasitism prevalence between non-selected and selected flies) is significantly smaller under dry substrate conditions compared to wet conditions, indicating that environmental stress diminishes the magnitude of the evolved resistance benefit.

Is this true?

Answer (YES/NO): NO